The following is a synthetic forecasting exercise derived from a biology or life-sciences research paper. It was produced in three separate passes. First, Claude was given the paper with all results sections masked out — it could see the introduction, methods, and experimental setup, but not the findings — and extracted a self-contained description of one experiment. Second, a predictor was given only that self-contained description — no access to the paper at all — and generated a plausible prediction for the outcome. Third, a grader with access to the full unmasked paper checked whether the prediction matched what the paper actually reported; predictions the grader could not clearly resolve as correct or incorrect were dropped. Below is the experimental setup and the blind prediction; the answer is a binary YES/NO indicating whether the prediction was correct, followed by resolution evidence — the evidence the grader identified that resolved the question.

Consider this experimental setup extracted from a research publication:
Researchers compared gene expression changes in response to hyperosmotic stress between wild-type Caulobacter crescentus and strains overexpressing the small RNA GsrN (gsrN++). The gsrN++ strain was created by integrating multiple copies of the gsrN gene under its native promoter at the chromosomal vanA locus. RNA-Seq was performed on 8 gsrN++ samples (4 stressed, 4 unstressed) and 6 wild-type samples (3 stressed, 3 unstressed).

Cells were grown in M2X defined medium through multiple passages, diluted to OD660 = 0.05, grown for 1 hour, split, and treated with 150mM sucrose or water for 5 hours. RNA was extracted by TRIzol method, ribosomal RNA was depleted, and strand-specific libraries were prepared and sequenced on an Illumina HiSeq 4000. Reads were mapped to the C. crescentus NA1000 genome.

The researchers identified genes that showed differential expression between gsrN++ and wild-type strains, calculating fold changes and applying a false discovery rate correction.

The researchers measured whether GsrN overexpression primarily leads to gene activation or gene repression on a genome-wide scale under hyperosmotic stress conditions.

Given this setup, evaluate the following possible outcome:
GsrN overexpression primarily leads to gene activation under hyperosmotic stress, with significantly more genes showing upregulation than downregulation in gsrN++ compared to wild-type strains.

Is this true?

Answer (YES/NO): NO